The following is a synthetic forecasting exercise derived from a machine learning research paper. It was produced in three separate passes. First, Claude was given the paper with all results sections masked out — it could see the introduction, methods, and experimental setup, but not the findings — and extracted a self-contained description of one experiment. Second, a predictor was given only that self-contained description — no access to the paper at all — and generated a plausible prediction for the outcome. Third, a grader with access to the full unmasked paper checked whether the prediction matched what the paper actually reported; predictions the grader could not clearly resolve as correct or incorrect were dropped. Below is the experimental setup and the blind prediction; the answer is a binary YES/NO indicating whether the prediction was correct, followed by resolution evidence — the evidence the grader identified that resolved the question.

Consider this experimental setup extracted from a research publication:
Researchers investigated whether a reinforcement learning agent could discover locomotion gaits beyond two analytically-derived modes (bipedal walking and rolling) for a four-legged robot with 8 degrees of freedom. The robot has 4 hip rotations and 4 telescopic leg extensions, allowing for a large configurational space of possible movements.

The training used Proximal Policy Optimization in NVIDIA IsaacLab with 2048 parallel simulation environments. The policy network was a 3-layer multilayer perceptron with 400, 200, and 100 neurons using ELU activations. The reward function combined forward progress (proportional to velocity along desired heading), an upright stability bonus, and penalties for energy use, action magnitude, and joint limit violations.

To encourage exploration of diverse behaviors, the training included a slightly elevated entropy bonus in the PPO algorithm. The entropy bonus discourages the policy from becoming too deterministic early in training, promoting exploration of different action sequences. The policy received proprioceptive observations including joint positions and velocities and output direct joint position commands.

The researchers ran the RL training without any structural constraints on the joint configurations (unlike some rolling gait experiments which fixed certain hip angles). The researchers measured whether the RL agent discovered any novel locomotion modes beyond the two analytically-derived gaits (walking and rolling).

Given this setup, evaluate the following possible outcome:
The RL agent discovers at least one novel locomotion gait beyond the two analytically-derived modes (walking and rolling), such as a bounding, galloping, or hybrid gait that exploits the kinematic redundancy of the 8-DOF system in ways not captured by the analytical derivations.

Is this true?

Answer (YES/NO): YES